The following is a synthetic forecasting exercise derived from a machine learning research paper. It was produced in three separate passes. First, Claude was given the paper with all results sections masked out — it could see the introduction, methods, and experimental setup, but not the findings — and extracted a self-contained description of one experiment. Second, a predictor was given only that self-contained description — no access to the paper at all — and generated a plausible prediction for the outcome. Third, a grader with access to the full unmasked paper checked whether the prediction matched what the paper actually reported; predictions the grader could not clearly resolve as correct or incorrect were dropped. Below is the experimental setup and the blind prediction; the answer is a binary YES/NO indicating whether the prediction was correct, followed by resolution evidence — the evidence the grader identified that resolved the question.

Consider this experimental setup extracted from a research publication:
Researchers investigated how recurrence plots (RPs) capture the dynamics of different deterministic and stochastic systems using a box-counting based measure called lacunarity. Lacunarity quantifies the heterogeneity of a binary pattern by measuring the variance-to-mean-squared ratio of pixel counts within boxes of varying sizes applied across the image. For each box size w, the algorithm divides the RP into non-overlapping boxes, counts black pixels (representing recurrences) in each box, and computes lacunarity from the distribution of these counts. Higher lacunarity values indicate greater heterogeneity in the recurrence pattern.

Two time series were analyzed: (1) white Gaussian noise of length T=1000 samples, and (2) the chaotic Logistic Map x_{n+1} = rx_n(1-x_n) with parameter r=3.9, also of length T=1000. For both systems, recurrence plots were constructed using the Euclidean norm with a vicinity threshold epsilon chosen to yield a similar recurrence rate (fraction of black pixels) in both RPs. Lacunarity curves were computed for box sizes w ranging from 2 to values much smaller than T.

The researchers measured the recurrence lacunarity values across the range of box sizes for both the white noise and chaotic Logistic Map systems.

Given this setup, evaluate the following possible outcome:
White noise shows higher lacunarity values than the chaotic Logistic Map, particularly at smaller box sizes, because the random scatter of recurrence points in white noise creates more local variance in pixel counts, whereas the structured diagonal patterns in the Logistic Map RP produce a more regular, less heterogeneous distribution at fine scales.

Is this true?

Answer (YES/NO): NO